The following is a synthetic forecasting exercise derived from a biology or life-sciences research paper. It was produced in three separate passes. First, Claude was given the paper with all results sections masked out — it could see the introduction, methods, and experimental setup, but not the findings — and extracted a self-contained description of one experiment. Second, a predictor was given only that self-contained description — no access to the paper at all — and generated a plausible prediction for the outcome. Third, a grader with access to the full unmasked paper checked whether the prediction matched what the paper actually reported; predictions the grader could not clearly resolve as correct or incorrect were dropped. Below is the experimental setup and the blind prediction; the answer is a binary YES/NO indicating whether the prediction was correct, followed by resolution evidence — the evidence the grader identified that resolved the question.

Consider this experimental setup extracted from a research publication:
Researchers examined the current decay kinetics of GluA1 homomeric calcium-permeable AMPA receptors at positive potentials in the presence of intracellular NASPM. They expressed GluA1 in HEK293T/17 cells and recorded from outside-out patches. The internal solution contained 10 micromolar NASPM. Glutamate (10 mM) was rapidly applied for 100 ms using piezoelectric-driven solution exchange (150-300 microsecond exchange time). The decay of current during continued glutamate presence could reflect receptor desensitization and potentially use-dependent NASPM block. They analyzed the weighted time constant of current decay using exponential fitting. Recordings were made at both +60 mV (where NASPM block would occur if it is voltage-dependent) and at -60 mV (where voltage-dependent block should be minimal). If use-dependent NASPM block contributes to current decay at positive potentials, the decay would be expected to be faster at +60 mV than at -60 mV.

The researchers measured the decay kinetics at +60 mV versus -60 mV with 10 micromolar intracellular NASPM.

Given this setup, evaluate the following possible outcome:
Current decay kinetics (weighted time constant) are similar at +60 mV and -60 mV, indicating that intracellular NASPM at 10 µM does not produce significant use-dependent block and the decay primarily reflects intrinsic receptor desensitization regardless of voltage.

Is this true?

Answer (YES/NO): NO